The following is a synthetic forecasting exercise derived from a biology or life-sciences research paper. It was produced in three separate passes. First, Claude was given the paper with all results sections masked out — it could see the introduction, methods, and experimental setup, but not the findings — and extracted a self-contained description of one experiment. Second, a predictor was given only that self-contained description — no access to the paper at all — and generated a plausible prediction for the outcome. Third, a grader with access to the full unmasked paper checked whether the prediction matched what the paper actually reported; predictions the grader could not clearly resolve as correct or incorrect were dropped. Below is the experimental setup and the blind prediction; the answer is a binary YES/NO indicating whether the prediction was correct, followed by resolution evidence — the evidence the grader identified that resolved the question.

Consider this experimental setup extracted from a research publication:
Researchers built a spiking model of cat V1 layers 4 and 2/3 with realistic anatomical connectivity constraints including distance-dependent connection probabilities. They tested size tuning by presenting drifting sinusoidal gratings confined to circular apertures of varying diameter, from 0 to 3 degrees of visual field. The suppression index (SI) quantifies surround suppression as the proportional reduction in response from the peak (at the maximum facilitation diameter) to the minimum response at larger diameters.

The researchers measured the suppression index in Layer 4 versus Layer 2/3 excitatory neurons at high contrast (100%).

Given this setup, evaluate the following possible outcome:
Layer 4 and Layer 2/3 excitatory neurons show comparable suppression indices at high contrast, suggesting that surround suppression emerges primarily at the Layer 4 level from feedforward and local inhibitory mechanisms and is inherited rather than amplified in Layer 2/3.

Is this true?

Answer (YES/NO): NO